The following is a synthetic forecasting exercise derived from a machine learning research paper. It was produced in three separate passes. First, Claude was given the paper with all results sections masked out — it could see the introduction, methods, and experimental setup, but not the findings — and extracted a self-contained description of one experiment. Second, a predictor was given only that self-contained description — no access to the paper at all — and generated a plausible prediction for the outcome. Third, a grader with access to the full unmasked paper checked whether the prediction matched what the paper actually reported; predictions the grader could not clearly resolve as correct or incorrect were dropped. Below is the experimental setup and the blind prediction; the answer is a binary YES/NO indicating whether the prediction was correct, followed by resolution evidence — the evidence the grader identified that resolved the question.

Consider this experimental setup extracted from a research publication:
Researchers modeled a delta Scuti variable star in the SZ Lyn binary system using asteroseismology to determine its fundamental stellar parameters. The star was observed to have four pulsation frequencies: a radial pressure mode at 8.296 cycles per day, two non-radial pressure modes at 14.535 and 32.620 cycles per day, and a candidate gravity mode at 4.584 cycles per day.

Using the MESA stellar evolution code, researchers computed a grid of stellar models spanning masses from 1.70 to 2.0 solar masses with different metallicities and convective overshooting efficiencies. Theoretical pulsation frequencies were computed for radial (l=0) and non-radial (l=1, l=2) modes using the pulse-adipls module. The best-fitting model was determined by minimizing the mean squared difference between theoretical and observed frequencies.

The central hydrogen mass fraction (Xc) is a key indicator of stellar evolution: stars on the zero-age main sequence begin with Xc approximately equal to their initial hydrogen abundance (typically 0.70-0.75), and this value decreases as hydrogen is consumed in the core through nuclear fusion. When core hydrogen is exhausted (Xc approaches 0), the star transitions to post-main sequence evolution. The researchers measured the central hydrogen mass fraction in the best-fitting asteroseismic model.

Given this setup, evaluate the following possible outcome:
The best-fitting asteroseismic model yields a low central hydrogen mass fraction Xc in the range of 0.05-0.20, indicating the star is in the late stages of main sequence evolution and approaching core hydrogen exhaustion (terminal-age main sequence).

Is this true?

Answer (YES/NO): YES